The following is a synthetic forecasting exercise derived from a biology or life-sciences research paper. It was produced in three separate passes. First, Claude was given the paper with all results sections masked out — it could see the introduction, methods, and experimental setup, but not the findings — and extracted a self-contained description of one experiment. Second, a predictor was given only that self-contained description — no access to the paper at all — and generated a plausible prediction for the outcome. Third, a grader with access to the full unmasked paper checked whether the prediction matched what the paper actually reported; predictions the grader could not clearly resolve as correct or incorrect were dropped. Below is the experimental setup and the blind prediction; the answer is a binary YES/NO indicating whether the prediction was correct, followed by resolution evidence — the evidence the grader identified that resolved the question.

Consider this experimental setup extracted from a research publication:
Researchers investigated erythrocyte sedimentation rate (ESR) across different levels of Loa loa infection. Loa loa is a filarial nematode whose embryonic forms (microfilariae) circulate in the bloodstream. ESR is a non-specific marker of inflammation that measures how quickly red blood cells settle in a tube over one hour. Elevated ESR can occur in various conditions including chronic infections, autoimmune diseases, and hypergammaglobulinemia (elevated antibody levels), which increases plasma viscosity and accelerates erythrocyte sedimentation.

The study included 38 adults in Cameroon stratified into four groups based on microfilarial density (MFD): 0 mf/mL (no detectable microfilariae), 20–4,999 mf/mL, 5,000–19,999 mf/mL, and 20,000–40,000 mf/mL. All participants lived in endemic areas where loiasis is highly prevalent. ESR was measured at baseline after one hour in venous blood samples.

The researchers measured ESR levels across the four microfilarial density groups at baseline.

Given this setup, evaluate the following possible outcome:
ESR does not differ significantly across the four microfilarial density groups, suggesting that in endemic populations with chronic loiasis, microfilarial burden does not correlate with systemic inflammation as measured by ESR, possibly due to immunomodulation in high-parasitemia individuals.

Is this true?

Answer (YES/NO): YES